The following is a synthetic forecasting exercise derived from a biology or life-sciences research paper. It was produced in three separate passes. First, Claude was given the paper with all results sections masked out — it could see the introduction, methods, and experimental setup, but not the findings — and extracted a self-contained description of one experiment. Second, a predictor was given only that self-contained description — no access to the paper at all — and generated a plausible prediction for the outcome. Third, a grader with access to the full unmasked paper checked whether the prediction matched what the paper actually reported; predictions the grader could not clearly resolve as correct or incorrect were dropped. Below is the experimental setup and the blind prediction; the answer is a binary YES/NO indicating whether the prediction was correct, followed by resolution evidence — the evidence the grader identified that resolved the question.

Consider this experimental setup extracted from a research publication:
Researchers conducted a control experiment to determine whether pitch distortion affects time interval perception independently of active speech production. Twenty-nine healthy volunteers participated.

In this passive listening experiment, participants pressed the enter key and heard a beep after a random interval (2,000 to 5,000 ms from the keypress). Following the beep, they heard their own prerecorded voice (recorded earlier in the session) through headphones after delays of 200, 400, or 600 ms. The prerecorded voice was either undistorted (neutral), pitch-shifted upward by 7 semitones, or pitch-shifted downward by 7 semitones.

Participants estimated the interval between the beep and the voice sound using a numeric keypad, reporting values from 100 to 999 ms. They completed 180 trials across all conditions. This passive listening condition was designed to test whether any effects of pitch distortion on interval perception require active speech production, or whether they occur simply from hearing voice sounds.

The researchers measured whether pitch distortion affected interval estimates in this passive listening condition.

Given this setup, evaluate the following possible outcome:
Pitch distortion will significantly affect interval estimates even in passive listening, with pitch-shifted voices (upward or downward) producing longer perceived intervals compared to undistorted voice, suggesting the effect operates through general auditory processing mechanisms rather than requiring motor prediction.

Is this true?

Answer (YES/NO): NO